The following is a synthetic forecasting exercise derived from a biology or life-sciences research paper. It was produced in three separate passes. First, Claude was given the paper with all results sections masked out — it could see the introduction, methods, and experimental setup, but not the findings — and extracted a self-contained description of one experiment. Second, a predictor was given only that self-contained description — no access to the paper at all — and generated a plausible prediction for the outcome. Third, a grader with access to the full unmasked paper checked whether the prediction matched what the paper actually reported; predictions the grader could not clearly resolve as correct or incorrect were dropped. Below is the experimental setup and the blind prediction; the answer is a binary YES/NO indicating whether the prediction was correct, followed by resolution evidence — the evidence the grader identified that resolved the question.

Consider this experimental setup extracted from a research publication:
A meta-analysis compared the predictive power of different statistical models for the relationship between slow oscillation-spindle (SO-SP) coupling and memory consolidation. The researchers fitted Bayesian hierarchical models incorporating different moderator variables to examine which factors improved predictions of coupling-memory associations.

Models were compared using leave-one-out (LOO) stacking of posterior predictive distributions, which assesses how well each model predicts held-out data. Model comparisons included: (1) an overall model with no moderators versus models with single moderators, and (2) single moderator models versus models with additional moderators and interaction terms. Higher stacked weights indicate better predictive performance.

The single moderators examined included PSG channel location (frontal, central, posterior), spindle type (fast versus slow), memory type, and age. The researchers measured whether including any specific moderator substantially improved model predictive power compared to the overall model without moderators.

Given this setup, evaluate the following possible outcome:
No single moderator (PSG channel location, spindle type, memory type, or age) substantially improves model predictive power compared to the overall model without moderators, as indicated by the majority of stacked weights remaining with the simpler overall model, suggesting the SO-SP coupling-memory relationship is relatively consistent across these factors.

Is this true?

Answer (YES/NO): NO